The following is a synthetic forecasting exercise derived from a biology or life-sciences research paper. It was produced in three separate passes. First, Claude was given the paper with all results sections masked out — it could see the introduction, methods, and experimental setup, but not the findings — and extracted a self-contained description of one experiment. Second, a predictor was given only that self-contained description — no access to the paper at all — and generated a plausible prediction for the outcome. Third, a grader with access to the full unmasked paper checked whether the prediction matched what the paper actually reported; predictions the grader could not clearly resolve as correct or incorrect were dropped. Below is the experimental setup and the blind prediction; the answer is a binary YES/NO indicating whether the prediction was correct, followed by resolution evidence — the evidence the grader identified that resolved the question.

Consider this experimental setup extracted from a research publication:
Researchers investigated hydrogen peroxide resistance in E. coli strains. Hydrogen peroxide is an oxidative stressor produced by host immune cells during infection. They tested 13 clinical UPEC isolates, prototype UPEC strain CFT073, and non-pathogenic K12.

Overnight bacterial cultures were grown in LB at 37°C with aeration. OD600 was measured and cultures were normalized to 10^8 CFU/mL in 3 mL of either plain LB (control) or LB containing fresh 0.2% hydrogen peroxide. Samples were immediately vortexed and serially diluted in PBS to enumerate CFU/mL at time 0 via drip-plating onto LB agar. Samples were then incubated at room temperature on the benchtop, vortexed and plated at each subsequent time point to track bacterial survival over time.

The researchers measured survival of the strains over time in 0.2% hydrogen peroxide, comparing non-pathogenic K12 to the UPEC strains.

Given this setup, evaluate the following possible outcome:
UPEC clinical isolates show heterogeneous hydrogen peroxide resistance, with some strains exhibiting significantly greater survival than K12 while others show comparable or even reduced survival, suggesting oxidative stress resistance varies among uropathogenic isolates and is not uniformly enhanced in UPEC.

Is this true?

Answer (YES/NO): NO